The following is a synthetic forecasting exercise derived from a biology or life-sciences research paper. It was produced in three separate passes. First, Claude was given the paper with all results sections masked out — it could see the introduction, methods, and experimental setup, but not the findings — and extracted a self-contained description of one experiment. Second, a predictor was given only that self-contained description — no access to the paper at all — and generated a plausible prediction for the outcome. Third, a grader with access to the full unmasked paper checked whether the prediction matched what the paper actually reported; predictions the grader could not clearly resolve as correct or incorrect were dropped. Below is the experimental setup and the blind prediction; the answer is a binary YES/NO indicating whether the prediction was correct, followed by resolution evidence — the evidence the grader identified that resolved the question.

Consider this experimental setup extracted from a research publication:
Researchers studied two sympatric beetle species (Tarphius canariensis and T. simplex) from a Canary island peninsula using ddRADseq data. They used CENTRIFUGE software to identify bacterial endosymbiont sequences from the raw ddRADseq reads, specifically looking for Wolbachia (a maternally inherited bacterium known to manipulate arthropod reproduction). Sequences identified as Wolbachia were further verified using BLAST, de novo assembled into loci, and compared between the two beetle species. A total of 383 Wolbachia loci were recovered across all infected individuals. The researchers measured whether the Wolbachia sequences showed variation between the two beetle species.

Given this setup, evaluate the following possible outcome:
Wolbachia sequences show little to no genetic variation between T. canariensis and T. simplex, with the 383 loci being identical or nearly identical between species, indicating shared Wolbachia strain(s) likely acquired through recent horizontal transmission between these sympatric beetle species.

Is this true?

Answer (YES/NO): YES